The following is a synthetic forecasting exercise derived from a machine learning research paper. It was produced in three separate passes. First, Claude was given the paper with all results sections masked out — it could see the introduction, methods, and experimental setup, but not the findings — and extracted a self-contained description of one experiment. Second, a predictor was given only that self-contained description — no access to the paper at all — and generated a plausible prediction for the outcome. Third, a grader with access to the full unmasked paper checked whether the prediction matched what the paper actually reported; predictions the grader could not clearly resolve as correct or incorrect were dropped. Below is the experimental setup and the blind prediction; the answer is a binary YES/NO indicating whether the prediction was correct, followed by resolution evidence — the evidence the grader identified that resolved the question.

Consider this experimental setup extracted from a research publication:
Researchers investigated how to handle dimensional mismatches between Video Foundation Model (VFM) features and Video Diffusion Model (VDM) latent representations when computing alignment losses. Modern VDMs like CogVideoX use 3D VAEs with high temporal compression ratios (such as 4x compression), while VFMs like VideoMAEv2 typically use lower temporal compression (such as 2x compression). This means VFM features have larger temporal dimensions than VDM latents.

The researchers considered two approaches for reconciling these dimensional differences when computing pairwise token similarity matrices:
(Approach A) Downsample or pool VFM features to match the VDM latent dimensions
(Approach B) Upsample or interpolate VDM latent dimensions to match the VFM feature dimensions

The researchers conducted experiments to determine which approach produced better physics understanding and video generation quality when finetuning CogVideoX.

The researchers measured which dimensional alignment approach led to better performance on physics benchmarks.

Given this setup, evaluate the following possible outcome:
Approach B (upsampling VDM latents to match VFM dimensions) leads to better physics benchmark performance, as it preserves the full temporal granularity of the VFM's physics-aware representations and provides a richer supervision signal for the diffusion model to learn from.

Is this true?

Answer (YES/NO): YES